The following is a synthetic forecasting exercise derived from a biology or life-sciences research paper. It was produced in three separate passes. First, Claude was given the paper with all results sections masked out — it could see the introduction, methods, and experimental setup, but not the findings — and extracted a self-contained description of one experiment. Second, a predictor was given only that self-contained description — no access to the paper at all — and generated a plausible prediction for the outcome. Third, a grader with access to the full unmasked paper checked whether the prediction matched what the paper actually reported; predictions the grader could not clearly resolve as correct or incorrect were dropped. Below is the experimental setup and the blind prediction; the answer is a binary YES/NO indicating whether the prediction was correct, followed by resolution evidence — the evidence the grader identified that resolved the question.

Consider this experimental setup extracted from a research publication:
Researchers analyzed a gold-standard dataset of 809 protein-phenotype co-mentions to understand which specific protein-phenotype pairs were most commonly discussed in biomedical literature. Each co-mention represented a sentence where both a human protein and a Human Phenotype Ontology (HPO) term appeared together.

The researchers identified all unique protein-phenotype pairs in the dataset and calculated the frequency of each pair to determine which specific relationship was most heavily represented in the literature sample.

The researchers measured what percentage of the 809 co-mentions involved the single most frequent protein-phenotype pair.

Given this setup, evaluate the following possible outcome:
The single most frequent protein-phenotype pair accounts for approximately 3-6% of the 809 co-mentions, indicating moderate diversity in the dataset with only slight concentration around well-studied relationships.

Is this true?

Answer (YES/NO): NO